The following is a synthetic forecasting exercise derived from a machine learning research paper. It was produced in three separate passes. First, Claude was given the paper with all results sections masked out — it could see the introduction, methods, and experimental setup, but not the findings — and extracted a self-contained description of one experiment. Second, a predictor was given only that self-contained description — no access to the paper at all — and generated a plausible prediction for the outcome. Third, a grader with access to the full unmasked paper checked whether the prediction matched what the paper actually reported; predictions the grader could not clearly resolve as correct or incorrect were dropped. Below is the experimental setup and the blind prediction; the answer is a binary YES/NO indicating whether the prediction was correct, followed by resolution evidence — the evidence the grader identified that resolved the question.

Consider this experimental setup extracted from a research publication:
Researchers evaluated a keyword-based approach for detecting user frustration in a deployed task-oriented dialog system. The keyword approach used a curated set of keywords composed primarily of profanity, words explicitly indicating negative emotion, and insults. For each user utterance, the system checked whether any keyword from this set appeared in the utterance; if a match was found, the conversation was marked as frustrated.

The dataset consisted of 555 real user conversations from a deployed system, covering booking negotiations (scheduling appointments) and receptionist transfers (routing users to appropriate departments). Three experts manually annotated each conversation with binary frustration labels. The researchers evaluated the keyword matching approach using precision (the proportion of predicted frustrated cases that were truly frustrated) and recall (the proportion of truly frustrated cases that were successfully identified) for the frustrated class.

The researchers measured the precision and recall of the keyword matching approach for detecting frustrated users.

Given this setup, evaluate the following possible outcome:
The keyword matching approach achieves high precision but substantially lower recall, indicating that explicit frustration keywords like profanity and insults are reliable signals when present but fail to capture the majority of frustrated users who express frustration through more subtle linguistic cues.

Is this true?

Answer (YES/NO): YES